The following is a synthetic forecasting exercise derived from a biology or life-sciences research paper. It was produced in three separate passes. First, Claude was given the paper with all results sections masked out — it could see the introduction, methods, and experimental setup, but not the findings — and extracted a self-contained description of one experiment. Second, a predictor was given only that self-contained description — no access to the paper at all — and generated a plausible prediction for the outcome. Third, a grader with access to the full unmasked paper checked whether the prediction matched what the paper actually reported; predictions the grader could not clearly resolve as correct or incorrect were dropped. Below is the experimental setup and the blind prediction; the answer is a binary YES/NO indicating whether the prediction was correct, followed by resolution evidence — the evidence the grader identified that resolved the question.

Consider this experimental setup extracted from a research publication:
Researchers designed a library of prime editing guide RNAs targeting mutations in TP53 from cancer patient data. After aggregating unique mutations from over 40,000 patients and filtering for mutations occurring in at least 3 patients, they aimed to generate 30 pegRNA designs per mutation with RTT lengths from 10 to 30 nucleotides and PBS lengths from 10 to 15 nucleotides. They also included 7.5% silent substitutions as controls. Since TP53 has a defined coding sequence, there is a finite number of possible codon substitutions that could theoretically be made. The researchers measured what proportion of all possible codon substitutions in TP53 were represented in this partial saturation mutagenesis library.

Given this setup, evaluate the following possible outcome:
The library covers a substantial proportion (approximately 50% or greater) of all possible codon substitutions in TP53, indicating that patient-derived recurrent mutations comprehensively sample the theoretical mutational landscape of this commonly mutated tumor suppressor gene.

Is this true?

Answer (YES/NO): NO